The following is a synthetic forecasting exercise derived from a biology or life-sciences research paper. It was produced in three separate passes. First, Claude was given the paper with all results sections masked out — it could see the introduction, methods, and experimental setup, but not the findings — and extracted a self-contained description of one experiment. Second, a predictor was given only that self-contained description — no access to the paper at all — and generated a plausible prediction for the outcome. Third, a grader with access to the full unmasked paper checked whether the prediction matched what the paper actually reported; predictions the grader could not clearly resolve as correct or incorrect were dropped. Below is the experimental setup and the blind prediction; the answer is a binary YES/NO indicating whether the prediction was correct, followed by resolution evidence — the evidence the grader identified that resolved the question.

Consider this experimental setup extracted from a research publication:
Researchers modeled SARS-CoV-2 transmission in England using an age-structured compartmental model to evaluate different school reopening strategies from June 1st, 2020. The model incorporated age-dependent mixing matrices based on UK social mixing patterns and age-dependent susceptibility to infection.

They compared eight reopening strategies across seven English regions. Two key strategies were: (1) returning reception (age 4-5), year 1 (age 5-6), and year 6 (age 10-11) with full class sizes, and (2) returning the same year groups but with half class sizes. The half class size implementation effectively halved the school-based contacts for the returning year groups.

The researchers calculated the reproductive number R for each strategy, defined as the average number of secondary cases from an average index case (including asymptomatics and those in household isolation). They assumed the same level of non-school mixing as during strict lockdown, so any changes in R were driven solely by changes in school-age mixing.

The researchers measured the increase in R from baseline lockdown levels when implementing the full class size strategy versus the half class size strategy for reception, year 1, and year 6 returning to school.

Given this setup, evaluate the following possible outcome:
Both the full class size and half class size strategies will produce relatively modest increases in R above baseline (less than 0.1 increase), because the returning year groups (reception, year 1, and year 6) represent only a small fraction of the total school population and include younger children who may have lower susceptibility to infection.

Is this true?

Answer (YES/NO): YES